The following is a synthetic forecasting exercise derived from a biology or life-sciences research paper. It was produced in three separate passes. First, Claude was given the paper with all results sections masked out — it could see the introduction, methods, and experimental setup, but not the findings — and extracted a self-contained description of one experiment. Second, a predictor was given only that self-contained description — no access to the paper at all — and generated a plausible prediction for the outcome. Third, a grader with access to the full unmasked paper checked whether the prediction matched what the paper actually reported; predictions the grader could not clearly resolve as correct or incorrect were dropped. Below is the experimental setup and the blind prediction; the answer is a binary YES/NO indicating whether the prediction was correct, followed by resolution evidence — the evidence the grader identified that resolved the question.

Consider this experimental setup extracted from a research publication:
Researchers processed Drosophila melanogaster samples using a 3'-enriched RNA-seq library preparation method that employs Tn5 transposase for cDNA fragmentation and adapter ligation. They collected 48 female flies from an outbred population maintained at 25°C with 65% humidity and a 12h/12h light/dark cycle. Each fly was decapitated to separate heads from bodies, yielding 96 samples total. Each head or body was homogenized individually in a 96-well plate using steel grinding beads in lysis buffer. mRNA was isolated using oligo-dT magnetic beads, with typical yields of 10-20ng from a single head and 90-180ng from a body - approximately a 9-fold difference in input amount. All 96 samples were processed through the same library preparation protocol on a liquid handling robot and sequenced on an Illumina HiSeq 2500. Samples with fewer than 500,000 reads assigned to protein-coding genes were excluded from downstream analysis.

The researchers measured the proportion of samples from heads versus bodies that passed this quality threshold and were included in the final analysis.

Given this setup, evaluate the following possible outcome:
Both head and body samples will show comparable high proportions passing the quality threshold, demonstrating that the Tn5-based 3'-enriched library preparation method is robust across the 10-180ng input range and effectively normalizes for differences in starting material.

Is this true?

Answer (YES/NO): NO